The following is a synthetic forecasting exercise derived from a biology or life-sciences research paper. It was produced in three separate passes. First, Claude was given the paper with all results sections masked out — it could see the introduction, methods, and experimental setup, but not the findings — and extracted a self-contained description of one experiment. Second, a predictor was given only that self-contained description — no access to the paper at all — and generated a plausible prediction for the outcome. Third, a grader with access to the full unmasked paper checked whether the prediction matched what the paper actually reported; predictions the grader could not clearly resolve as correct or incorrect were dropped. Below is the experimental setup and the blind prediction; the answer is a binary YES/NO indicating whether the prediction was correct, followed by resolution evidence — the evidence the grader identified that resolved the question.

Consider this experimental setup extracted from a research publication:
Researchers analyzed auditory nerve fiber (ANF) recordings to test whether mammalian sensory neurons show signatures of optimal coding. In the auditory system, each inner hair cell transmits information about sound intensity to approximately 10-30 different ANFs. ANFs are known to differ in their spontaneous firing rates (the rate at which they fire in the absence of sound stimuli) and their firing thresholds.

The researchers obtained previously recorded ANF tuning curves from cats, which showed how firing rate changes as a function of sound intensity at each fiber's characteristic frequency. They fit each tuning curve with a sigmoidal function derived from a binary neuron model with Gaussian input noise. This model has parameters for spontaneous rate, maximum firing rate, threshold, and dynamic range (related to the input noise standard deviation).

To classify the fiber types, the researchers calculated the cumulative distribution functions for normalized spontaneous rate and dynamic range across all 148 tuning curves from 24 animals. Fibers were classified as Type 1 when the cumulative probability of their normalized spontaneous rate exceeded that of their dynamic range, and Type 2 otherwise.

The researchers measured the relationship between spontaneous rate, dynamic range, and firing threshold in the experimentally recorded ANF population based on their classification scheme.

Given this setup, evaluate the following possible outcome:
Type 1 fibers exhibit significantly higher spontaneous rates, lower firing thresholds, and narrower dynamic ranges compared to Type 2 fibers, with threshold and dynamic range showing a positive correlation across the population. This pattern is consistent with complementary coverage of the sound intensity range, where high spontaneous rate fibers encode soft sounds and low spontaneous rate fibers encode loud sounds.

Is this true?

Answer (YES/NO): YES